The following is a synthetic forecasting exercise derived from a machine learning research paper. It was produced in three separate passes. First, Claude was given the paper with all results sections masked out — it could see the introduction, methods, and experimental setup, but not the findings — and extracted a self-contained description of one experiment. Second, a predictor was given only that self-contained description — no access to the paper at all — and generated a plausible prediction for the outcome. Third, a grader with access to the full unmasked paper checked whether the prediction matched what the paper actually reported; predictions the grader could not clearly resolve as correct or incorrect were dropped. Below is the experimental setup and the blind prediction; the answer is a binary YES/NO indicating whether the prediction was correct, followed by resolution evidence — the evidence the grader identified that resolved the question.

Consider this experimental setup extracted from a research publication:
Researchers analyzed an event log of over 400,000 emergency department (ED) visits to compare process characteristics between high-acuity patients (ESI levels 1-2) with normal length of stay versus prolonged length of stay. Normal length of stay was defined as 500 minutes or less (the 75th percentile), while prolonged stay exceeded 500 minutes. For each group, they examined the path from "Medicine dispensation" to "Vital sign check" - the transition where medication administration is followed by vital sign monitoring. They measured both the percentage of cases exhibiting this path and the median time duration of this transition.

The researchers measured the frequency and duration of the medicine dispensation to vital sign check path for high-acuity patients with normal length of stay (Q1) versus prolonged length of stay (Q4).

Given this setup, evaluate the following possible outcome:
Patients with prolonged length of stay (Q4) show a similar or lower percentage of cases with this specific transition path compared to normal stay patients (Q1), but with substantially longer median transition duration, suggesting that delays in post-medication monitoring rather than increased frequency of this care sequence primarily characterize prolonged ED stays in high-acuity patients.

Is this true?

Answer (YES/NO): NO